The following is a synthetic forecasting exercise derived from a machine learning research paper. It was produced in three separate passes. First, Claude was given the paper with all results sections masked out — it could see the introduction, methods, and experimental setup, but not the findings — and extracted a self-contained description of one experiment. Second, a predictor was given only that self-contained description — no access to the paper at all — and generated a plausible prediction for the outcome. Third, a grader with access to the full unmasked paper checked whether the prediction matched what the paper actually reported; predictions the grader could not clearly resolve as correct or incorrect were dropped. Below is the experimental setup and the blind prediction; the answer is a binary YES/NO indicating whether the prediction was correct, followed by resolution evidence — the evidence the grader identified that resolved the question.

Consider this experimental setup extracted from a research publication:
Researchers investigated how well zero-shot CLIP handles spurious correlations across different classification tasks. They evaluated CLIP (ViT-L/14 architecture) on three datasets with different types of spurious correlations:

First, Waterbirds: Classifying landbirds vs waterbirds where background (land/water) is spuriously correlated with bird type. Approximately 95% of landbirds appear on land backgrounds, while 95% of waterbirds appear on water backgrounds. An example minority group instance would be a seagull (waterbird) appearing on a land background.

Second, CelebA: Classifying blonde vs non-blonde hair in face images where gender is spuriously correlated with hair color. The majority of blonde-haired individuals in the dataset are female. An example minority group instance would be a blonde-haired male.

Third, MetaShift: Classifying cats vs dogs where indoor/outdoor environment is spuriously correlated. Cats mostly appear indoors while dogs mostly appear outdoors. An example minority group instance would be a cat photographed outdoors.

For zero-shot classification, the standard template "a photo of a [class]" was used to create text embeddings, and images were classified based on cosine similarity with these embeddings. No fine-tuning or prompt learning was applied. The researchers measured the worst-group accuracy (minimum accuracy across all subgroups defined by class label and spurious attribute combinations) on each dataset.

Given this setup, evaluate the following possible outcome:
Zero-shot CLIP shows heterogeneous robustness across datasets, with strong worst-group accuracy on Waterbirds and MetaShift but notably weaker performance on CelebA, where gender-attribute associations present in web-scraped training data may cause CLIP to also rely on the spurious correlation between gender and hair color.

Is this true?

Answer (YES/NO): NO